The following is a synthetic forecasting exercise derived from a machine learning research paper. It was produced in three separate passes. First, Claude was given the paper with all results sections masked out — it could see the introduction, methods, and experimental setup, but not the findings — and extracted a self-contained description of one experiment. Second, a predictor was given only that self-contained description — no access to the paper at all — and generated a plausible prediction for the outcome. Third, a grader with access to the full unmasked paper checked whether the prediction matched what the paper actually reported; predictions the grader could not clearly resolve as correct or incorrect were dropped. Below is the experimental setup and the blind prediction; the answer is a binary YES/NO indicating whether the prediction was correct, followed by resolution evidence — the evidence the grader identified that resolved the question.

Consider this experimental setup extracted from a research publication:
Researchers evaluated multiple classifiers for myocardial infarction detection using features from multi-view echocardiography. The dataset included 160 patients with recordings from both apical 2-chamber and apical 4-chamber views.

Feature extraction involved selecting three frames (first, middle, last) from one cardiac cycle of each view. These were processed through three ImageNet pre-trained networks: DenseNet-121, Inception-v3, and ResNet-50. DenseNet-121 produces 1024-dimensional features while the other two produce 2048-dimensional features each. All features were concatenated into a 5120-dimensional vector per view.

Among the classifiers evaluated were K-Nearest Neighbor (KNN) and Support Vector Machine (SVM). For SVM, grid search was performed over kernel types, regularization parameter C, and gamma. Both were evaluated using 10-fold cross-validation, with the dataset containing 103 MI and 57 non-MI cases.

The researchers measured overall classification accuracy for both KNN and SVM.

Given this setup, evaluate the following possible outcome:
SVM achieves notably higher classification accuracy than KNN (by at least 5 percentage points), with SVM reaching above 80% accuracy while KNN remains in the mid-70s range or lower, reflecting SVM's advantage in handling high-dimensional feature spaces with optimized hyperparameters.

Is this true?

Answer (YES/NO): NO